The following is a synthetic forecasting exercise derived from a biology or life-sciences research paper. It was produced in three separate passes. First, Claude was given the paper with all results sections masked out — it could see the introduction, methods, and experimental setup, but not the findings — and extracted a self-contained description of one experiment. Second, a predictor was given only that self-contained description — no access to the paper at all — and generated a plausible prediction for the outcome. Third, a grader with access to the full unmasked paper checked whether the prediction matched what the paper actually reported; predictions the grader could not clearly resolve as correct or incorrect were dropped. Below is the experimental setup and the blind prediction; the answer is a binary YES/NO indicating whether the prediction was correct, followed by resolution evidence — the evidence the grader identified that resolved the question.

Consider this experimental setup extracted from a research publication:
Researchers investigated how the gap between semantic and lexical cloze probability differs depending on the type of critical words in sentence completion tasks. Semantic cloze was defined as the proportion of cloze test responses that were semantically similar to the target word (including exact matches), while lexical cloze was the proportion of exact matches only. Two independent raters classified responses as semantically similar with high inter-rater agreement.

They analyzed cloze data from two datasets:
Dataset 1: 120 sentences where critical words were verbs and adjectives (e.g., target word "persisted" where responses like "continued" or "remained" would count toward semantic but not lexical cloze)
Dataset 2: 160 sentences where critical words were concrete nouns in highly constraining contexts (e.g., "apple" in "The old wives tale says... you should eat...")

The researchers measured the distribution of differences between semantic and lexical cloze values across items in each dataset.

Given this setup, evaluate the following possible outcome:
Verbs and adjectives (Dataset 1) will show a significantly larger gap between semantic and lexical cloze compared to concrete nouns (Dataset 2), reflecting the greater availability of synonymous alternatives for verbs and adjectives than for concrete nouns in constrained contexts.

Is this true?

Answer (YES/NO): YES